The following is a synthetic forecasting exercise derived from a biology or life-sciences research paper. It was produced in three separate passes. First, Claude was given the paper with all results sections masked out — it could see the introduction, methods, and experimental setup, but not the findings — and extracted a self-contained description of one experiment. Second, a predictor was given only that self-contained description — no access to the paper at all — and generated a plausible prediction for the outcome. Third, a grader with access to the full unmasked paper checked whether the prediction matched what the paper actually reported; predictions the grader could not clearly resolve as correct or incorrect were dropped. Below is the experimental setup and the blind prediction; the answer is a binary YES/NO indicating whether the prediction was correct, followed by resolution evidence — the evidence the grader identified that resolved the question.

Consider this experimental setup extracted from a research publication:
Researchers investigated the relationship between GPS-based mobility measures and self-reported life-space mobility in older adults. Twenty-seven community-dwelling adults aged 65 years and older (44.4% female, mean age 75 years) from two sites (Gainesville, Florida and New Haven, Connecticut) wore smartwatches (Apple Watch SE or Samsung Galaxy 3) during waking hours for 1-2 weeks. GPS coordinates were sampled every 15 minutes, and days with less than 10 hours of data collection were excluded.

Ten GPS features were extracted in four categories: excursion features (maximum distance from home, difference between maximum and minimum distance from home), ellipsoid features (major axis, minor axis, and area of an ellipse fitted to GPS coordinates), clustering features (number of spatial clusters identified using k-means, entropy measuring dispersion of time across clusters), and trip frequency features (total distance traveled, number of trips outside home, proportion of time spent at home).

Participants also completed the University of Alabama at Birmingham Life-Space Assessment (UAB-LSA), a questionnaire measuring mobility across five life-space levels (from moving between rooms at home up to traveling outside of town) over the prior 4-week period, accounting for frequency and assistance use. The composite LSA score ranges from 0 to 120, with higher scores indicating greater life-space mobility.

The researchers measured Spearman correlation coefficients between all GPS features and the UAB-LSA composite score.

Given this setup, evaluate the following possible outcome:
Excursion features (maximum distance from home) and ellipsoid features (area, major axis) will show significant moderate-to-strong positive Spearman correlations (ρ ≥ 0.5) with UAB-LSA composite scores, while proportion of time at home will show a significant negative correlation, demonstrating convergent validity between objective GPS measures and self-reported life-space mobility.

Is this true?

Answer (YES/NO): NO